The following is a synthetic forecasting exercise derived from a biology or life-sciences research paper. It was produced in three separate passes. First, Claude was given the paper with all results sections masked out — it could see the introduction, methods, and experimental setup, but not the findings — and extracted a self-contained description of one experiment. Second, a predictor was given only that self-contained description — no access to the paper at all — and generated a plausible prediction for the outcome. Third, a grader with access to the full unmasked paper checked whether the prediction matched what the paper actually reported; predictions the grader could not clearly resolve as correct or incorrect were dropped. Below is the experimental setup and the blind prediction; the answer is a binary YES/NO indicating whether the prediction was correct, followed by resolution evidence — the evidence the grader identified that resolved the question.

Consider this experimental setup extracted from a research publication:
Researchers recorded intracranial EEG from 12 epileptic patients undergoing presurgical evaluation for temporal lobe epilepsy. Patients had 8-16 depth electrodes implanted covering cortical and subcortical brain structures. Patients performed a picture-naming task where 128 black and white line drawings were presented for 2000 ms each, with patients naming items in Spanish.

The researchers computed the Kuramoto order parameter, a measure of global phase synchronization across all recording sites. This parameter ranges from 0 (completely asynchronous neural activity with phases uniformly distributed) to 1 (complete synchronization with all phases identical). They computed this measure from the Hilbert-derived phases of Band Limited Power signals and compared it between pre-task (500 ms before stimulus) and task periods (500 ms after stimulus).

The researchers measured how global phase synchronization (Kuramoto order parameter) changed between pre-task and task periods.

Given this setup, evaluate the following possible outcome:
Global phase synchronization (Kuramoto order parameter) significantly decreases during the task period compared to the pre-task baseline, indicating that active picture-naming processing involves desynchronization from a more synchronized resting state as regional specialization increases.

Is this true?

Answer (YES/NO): NO